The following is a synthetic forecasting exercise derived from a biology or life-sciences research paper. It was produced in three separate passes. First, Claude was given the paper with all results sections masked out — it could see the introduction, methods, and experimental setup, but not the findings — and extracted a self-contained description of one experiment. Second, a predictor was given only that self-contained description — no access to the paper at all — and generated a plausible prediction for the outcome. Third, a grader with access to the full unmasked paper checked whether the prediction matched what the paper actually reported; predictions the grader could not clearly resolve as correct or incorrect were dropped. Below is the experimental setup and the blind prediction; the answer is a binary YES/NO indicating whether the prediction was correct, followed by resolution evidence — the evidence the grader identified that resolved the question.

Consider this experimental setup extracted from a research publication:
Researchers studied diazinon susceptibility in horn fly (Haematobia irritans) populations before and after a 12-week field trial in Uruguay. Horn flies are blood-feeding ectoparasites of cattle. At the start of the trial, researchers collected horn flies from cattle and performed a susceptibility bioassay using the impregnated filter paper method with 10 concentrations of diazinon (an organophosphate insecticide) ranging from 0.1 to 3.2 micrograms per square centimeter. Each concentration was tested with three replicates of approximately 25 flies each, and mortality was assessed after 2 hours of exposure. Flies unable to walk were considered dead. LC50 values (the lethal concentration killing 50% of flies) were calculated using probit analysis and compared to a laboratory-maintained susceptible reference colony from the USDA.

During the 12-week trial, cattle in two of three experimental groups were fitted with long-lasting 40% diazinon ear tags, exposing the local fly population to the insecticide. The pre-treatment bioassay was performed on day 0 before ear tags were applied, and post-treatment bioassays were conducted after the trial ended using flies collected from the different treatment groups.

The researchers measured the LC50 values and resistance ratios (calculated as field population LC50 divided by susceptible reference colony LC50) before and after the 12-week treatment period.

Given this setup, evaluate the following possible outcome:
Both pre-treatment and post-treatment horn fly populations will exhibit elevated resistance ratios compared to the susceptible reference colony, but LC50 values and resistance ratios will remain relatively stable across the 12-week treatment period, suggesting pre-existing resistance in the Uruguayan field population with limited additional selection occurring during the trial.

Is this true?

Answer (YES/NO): NO